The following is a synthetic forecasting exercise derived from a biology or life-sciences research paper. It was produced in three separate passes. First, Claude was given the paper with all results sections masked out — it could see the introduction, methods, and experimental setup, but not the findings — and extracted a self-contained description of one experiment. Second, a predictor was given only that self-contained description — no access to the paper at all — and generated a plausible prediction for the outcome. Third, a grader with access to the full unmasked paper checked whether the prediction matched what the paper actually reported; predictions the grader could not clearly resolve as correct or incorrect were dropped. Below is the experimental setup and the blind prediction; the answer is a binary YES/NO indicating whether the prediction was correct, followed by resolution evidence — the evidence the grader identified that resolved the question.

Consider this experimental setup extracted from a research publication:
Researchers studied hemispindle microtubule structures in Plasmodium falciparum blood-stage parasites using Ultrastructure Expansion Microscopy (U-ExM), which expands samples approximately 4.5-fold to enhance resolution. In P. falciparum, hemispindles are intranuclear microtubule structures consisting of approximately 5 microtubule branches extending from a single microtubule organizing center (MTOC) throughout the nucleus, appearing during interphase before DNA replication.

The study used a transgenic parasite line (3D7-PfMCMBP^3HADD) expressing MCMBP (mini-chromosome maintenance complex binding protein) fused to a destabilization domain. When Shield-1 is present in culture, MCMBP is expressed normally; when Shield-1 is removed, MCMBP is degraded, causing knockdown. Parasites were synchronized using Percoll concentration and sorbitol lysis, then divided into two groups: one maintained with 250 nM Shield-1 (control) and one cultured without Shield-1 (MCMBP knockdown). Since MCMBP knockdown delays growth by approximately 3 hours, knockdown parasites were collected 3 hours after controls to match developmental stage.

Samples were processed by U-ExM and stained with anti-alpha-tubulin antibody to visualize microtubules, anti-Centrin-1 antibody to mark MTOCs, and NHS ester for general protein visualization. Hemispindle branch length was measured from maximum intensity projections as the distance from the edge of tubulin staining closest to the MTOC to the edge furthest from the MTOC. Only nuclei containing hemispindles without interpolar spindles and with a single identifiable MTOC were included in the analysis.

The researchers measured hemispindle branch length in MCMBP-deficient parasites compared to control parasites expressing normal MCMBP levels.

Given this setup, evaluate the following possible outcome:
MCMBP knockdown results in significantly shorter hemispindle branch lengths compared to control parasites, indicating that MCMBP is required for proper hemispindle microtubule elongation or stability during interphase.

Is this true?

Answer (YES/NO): NO